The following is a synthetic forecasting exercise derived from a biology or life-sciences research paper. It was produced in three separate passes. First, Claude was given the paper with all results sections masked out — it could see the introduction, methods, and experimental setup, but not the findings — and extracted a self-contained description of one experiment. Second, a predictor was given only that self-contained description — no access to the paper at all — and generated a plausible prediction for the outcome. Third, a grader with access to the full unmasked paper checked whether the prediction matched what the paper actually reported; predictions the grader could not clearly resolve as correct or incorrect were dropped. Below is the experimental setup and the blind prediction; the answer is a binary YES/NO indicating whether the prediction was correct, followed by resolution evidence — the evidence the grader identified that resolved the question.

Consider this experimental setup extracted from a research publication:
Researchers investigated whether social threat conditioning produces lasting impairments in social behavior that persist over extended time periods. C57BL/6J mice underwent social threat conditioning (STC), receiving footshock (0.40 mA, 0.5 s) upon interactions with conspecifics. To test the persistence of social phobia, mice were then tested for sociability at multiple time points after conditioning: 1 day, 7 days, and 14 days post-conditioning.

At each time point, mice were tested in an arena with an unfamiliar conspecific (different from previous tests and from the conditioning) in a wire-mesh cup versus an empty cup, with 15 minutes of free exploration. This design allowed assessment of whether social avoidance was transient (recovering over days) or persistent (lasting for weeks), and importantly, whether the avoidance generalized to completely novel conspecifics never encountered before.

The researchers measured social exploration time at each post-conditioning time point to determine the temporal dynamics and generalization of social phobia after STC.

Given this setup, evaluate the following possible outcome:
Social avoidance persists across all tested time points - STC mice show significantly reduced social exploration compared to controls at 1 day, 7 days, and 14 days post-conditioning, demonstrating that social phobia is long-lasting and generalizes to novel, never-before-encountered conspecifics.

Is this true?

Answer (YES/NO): NO